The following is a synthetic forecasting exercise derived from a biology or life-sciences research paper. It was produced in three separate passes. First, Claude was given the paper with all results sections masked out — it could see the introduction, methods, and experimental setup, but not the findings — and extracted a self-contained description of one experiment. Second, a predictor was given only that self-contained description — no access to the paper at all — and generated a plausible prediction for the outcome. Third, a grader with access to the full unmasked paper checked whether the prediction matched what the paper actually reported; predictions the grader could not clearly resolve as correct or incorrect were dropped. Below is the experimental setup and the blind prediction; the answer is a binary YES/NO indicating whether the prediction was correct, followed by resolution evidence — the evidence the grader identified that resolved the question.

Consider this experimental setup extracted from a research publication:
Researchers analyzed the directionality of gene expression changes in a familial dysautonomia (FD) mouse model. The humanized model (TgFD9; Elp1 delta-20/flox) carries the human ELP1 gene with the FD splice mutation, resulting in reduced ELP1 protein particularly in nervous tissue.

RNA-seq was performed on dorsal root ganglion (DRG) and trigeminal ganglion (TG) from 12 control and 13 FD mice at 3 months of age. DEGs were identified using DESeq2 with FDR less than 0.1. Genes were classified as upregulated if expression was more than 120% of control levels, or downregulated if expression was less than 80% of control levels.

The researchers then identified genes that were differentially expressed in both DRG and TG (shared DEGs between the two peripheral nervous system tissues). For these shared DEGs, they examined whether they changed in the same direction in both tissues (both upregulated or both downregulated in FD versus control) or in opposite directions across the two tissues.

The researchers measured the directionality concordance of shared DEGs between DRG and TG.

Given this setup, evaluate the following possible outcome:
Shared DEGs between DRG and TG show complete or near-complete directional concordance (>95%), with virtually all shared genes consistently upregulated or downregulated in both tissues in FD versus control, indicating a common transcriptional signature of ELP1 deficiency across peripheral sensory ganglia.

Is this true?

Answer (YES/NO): YES